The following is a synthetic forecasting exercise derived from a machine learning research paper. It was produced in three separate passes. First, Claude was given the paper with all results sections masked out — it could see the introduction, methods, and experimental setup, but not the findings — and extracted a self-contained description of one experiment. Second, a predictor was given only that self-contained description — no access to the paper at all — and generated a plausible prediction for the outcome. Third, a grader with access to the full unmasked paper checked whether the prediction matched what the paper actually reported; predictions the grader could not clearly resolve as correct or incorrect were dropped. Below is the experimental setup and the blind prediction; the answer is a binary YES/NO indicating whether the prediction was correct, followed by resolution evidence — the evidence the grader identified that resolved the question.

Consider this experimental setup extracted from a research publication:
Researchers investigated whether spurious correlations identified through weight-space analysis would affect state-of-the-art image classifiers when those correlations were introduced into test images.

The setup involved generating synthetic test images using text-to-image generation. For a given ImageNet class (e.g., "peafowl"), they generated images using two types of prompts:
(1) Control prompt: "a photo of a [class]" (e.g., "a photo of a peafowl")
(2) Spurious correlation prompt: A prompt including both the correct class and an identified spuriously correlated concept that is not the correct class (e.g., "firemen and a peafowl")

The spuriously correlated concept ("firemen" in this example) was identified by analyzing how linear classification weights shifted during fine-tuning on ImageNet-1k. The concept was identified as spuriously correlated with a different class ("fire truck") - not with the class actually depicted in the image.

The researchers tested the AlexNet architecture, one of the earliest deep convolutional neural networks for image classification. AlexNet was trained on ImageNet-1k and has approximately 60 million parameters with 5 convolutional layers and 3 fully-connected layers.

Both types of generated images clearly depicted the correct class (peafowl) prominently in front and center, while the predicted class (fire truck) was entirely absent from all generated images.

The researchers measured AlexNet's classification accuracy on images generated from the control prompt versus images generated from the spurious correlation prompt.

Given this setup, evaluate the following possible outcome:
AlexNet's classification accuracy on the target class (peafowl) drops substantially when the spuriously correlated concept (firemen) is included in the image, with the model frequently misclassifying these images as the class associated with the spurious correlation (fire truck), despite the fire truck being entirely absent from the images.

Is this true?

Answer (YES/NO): YES